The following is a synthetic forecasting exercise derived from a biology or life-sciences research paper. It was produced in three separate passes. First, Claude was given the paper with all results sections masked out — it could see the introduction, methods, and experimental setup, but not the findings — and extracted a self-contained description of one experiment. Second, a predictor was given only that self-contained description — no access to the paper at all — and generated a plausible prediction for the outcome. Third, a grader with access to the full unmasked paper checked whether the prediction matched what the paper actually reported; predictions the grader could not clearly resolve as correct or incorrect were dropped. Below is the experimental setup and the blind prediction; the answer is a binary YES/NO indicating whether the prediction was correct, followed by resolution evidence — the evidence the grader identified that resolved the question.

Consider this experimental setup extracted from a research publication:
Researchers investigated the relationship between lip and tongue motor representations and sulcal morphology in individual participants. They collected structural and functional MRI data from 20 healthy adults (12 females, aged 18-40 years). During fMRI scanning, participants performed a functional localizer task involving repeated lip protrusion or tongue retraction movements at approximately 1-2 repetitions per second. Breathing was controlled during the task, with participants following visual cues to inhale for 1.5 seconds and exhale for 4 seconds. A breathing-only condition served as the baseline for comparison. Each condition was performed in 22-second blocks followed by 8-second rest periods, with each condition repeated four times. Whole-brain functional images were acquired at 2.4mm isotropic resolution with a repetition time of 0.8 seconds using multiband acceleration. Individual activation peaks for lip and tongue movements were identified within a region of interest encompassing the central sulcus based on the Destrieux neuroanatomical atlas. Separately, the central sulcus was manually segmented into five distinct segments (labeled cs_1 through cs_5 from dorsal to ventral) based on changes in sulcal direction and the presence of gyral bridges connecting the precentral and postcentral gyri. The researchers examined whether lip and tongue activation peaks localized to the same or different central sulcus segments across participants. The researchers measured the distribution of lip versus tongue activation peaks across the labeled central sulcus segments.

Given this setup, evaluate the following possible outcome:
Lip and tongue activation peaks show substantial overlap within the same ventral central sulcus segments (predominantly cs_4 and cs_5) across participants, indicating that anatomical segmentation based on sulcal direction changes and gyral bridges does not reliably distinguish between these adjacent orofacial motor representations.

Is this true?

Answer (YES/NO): NO